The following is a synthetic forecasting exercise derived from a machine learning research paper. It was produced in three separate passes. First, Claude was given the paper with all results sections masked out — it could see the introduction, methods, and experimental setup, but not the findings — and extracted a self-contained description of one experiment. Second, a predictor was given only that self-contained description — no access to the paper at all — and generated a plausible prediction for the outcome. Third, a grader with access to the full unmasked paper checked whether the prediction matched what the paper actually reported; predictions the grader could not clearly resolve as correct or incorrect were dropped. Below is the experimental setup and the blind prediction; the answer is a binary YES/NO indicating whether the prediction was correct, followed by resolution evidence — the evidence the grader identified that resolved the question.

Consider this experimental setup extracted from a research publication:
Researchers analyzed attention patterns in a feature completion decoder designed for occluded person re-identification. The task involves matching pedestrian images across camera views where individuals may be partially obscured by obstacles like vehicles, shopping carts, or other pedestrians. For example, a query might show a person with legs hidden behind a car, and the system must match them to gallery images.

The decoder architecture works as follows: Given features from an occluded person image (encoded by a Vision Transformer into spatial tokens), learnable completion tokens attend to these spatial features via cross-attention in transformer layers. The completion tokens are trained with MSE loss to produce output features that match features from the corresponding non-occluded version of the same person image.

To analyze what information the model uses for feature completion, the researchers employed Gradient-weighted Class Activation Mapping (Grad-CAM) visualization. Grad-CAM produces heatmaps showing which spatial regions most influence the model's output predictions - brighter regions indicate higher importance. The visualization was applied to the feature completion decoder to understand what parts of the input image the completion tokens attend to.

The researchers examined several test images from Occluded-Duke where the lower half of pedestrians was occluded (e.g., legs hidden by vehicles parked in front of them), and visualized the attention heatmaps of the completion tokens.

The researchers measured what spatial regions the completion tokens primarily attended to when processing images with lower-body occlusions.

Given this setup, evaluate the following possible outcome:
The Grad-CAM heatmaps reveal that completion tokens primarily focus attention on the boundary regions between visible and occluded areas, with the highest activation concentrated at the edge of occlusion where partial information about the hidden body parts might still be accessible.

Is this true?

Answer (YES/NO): YES